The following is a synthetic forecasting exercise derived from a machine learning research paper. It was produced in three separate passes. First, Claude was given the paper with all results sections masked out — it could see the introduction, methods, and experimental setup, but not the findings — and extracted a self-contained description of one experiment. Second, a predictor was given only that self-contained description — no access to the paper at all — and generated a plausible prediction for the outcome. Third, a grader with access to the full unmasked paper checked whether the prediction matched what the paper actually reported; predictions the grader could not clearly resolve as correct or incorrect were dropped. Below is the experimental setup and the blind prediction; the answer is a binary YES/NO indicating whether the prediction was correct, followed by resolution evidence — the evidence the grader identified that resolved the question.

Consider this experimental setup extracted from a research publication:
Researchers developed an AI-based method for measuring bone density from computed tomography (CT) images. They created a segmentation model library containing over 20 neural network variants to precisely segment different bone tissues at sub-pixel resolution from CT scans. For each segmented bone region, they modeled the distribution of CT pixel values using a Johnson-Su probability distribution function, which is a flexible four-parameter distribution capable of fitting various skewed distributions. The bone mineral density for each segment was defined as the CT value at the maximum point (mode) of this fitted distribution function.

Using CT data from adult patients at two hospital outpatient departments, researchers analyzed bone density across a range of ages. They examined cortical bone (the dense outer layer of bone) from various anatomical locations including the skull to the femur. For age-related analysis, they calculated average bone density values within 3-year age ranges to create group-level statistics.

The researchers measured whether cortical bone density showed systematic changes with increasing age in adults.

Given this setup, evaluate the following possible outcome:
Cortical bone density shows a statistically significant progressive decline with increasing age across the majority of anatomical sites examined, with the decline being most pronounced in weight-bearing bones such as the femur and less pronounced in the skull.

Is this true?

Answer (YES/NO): NO